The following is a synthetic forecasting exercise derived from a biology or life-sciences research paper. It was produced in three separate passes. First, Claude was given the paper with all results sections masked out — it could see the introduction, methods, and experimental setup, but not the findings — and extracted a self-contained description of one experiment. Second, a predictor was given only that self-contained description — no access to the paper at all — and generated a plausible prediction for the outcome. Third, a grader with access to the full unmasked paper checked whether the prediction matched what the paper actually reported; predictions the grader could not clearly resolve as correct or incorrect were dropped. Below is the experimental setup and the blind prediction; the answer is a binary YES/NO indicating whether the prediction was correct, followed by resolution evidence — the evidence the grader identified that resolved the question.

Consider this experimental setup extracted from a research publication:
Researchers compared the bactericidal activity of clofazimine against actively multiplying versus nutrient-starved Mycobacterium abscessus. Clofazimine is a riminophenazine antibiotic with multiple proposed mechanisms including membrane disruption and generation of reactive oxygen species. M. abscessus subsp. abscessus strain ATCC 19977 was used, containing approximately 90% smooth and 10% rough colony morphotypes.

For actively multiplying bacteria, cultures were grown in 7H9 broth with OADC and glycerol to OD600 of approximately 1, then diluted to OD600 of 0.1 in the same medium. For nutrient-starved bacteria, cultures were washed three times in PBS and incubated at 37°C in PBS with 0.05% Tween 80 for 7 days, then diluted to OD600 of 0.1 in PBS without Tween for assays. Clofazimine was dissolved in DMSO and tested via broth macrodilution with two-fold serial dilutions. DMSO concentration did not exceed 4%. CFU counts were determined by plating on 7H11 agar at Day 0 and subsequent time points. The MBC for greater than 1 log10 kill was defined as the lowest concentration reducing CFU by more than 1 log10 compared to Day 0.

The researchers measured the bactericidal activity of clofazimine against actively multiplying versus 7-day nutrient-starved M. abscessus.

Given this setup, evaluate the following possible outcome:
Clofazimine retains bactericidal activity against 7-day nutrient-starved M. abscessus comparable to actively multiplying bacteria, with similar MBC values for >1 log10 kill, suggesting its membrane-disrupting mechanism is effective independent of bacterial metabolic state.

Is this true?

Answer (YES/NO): NO